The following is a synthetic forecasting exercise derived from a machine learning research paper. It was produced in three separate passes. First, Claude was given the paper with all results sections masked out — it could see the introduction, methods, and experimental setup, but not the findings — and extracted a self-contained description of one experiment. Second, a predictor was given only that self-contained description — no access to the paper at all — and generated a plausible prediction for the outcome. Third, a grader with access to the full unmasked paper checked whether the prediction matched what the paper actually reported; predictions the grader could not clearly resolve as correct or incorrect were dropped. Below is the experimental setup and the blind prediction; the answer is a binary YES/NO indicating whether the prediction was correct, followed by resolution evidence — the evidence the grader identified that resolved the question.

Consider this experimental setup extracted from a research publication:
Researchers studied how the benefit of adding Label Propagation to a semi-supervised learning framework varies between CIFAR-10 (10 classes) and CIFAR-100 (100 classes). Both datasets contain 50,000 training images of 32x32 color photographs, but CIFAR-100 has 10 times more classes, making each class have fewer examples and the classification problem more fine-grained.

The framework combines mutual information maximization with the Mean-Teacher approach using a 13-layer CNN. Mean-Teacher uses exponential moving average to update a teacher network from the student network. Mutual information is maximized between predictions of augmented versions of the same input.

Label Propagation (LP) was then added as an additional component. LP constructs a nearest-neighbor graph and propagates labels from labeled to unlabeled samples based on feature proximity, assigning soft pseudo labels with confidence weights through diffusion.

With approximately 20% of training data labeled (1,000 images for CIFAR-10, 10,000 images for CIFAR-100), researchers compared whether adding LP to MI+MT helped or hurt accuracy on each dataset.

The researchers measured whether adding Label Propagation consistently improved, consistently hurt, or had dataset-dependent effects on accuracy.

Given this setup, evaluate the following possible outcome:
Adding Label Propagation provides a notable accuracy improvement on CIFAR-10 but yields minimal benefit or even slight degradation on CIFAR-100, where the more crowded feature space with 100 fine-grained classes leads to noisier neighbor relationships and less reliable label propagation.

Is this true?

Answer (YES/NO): NO